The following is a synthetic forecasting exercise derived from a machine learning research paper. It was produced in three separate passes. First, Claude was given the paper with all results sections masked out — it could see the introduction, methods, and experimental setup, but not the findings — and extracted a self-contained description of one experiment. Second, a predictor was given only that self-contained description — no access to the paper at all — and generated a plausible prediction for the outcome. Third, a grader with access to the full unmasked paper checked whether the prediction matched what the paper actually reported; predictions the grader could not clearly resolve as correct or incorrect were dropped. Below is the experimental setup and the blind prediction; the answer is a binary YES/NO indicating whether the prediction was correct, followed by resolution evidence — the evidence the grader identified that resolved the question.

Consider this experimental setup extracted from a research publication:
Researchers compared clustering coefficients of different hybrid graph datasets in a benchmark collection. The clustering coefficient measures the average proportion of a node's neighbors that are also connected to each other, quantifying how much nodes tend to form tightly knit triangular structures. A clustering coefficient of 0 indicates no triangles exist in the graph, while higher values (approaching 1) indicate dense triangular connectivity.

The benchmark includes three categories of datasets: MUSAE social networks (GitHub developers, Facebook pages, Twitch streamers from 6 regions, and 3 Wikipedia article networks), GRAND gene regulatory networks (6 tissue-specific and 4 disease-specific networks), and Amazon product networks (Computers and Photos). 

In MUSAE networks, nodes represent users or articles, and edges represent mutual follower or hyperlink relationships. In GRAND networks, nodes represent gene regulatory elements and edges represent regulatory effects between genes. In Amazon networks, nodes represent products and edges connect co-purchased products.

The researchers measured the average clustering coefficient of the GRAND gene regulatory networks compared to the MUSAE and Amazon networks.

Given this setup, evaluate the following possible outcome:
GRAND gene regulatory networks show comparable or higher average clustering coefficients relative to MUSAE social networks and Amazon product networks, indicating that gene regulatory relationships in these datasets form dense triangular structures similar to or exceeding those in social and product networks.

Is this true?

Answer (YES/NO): NO